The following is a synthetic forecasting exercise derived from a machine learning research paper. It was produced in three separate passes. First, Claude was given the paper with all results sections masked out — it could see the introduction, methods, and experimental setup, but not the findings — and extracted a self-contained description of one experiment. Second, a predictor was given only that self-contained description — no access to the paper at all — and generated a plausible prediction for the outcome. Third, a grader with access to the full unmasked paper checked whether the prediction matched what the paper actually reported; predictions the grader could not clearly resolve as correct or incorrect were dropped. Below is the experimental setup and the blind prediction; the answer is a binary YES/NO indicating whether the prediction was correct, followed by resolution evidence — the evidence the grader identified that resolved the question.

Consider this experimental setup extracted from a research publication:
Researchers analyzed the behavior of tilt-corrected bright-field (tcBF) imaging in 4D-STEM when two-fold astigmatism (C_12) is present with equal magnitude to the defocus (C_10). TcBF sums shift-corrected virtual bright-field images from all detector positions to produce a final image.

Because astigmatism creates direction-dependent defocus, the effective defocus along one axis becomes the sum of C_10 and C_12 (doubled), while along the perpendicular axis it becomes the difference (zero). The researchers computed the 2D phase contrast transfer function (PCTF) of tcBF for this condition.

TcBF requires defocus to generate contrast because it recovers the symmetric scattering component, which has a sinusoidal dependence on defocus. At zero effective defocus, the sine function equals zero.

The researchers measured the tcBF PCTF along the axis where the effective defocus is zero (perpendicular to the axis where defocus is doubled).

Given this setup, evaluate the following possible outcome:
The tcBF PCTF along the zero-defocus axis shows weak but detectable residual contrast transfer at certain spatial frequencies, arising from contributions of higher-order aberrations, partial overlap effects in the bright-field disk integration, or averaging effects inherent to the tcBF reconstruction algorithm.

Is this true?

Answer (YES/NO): NO